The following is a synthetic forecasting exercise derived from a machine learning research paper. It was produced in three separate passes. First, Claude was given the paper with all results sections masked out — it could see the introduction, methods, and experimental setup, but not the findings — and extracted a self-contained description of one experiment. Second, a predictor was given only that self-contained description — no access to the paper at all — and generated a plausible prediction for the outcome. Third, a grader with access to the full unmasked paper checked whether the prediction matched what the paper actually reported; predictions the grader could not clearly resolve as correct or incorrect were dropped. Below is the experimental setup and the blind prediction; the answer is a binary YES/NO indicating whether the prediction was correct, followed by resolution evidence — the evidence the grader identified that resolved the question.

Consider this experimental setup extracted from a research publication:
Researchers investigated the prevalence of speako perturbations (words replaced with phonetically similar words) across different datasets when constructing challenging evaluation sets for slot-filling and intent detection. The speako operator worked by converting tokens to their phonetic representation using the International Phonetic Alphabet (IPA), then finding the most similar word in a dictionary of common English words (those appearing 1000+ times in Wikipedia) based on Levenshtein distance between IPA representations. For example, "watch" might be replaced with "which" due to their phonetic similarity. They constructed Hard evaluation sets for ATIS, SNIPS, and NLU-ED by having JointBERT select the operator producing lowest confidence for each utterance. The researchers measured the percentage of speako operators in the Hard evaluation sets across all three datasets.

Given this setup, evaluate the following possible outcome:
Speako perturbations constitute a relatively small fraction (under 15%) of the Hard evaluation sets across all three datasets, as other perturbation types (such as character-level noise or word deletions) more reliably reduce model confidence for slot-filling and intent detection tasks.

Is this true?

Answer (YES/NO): NO